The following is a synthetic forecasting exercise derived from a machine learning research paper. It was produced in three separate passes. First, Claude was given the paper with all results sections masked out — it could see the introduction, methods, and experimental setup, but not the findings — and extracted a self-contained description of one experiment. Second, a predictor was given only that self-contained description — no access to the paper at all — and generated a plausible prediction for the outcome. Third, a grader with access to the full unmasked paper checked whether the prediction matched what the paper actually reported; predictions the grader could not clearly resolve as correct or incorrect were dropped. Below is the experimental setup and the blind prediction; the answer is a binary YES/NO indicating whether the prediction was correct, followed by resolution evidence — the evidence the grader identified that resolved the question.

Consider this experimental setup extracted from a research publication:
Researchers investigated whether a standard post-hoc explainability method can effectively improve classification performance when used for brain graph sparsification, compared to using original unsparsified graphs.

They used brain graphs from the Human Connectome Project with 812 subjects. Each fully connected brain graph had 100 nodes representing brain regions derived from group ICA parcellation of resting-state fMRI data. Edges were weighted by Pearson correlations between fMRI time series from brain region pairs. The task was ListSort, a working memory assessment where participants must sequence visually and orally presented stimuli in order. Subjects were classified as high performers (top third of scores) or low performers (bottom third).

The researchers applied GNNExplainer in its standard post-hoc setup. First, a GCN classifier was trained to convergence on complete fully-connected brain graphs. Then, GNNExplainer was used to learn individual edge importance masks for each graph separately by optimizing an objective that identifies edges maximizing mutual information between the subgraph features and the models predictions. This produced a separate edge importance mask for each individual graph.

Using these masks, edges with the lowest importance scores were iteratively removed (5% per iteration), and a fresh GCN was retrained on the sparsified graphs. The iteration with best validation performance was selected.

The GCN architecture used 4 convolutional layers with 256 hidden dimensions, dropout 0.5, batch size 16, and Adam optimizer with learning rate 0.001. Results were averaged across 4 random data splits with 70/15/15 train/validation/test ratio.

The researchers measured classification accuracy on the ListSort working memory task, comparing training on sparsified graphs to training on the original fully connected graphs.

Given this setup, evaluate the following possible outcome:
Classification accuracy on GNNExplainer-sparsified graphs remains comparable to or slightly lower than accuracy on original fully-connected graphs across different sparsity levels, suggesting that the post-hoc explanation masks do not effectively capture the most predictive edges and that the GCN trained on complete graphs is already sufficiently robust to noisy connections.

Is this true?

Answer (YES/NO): NO